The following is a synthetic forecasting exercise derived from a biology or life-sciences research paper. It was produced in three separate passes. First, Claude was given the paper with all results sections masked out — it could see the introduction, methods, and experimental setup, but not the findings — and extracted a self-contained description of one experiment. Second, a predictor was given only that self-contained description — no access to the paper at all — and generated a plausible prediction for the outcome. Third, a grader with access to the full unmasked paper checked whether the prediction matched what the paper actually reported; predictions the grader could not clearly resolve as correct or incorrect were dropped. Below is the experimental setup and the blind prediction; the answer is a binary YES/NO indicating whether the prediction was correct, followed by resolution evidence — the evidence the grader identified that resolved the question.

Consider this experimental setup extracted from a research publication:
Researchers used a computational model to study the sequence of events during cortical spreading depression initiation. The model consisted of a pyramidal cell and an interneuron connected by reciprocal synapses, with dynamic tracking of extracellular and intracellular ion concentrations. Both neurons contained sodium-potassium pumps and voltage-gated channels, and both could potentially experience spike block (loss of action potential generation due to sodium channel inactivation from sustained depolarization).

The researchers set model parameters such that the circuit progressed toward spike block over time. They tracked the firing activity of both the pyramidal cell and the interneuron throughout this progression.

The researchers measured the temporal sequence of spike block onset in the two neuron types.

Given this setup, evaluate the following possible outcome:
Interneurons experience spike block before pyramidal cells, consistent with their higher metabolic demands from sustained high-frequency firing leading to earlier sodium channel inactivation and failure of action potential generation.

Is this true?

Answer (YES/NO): YES